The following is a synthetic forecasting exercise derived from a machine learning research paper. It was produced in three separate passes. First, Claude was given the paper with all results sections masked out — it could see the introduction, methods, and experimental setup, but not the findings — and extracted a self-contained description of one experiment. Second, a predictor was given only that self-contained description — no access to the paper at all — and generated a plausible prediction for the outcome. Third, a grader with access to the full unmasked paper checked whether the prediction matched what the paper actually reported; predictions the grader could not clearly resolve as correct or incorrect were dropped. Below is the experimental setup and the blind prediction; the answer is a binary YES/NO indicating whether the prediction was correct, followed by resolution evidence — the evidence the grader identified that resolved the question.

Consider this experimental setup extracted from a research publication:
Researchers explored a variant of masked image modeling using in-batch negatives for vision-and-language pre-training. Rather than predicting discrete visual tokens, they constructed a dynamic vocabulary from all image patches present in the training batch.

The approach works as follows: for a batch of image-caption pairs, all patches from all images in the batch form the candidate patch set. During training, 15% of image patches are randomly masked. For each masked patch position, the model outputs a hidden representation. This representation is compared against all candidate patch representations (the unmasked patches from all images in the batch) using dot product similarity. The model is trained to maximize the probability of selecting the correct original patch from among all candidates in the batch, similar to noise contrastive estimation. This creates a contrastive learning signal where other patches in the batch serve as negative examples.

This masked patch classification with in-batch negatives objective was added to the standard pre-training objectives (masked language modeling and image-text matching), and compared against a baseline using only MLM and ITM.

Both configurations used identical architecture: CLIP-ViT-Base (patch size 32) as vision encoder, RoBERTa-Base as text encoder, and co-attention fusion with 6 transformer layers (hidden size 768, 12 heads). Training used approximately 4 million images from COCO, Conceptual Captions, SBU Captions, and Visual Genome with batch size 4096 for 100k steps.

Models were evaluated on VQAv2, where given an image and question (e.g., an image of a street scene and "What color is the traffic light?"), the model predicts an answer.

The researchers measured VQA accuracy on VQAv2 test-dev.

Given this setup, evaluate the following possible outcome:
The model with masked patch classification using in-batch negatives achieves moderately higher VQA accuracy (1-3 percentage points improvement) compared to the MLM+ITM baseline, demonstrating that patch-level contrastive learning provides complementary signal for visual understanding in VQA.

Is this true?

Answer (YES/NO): NO